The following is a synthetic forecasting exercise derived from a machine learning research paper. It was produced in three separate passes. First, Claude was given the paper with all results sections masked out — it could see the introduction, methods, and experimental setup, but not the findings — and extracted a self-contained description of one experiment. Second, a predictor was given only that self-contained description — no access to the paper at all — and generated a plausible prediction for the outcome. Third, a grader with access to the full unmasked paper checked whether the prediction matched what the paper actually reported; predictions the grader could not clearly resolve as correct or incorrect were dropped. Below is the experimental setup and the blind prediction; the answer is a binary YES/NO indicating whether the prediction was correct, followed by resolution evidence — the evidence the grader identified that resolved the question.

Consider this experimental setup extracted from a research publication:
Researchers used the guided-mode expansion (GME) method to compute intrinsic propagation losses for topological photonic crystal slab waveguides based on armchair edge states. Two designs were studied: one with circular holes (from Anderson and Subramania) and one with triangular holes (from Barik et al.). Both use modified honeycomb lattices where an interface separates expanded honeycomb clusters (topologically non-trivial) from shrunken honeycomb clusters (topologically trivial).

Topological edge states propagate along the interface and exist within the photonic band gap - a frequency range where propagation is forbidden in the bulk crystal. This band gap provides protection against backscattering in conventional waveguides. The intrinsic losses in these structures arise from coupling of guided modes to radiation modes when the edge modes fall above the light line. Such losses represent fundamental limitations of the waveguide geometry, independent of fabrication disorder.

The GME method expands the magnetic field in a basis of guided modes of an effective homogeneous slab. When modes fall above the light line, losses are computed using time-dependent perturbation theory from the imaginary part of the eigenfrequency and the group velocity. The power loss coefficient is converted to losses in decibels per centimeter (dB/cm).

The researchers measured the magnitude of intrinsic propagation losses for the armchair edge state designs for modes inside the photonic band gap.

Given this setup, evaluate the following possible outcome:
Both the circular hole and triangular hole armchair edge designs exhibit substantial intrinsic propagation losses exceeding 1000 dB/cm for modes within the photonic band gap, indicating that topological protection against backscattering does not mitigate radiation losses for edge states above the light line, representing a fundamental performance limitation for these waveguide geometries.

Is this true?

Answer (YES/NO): NO